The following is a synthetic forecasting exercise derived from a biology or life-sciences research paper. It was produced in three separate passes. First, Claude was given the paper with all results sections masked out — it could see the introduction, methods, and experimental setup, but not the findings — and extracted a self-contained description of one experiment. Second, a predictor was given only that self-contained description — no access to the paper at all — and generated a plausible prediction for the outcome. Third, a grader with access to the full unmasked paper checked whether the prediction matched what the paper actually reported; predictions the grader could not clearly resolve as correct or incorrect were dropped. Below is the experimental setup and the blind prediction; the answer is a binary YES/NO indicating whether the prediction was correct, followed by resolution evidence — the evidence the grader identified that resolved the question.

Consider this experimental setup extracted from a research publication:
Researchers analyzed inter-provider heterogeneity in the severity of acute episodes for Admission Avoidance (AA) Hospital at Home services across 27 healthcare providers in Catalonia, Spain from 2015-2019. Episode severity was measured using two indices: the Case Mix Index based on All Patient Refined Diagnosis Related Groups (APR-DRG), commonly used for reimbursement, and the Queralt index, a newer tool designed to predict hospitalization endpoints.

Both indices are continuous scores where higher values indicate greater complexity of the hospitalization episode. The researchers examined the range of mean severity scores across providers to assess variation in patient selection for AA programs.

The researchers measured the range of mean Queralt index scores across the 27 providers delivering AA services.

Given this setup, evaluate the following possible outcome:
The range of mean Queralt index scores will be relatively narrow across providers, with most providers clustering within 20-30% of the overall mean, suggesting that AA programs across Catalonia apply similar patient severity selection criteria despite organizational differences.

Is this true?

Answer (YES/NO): NO